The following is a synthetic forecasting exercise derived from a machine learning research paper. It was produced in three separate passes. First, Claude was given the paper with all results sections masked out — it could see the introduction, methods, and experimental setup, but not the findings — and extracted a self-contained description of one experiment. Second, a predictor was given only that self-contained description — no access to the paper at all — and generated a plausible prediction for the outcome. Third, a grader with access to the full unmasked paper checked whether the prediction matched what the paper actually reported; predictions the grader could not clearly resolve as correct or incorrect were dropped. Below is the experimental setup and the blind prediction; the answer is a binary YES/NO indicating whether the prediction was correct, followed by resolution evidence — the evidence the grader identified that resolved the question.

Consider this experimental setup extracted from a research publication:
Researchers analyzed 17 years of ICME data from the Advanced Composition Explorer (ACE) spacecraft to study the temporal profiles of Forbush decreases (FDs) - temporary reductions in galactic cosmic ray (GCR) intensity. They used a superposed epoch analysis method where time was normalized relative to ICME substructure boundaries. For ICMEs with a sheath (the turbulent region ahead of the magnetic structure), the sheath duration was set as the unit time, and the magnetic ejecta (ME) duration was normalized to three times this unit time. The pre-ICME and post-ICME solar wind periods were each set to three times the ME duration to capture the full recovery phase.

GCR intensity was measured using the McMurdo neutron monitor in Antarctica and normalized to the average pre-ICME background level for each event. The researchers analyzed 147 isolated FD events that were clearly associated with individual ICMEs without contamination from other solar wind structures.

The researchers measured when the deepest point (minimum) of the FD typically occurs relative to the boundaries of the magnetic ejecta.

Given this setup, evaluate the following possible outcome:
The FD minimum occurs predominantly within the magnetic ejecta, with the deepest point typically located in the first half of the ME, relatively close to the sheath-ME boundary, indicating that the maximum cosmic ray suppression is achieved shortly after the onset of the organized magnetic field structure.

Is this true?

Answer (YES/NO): YES